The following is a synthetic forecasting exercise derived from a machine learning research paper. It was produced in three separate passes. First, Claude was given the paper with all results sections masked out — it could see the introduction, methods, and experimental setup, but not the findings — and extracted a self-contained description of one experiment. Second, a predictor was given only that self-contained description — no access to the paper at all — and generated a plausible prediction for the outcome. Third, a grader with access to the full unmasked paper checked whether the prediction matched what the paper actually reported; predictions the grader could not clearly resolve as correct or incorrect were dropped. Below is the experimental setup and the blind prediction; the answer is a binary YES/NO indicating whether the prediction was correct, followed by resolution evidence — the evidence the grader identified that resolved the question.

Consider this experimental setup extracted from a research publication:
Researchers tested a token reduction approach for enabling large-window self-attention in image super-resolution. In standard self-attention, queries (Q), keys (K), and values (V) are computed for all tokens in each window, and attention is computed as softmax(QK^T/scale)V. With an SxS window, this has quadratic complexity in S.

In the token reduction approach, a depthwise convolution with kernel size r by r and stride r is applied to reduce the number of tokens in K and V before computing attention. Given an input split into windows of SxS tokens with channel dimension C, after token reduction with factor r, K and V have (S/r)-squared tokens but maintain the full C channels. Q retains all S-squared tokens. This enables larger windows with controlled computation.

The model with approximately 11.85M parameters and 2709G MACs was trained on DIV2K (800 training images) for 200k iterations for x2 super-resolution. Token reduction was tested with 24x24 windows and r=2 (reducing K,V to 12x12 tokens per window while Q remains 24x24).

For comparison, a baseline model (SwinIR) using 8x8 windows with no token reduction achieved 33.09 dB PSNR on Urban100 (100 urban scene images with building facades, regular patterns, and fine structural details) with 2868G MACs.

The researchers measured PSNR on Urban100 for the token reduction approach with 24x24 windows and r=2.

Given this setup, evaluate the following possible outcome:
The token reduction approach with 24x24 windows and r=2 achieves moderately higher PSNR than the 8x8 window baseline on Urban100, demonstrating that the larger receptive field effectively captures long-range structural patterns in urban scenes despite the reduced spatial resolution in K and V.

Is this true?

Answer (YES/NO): NO